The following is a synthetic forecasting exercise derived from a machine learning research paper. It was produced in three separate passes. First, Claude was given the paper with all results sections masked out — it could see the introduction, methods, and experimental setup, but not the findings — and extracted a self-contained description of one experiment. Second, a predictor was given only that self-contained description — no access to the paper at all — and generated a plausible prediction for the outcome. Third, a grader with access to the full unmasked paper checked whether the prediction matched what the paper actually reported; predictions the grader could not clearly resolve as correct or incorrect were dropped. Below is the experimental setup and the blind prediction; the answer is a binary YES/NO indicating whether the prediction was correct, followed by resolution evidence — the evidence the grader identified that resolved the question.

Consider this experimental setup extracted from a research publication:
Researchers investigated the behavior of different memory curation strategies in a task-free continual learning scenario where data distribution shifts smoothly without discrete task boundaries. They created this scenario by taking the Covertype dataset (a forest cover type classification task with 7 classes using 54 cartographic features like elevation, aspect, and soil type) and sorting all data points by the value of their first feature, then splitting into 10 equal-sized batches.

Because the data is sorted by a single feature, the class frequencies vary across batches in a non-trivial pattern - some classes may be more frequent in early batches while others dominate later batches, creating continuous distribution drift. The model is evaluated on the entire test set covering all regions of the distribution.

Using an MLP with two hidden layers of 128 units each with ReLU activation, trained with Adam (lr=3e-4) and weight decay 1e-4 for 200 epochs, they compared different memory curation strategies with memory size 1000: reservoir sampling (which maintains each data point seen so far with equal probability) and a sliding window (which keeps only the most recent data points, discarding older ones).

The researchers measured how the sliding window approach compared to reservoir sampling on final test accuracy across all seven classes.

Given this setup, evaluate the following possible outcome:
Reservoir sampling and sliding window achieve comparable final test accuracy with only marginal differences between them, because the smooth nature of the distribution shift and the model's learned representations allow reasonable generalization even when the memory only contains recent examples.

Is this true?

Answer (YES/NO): NO